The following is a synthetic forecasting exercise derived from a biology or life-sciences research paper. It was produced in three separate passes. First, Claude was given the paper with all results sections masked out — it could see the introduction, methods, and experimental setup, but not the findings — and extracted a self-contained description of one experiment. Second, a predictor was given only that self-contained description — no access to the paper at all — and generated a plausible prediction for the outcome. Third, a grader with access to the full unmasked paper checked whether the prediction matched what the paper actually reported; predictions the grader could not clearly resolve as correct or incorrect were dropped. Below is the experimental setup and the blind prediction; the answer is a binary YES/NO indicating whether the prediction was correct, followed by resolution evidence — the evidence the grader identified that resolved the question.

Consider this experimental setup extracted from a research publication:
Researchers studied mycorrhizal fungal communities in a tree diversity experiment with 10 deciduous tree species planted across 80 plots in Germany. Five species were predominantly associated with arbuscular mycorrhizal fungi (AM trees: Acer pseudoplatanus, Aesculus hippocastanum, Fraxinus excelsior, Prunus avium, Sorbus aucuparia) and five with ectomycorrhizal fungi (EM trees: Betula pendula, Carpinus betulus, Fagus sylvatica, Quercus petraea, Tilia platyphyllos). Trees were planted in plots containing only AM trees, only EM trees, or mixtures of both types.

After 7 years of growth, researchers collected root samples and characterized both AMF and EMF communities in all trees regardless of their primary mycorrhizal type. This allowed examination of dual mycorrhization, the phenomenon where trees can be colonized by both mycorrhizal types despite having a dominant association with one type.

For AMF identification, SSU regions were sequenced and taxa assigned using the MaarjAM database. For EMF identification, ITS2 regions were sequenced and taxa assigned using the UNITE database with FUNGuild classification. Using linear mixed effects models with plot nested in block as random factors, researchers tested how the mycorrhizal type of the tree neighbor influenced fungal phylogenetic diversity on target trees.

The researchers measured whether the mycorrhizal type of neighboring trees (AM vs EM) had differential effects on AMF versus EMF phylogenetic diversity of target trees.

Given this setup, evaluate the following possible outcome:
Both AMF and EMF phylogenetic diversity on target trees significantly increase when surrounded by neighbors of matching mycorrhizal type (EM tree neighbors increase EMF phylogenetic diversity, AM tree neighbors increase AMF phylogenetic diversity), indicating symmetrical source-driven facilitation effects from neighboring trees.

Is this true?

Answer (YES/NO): NO